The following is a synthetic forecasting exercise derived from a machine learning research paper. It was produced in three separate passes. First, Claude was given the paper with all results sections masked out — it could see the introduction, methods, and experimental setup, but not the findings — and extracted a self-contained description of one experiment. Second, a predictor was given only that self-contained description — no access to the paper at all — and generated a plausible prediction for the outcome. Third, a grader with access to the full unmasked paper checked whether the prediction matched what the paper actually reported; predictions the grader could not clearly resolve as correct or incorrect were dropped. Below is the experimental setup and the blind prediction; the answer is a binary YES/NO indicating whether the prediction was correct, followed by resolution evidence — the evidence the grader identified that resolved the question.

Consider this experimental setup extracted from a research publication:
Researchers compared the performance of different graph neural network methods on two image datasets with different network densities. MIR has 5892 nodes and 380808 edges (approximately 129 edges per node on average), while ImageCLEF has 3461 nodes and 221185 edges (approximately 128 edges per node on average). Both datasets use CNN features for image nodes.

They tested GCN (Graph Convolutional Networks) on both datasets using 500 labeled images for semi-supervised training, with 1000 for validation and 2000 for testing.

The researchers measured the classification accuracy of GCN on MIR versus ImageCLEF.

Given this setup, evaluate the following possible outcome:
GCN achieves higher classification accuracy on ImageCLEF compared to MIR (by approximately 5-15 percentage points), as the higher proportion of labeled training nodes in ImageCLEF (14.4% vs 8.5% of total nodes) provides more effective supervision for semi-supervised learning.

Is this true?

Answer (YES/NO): NO